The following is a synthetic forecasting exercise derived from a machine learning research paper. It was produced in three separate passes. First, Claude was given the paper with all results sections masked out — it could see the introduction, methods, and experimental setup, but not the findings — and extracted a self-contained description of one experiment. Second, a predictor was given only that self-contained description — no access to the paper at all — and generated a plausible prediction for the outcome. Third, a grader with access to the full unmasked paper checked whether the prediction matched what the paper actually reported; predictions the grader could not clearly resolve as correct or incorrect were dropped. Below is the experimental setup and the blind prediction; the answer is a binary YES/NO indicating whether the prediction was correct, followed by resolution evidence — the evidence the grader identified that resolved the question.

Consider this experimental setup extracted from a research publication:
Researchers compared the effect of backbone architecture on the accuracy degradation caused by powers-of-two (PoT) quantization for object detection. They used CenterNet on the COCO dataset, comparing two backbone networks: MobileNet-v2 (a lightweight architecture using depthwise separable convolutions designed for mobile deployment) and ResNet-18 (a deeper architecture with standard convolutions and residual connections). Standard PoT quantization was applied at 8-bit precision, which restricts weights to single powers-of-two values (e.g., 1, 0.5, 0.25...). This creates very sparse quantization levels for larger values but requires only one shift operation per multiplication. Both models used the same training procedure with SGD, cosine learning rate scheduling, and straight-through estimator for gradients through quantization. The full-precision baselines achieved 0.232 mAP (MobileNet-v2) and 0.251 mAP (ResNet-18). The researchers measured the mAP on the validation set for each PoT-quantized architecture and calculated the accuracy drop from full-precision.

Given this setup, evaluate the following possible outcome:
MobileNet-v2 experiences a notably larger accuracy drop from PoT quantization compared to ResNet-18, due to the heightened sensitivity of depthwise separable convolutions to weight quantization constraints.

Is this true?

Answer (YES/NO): NO